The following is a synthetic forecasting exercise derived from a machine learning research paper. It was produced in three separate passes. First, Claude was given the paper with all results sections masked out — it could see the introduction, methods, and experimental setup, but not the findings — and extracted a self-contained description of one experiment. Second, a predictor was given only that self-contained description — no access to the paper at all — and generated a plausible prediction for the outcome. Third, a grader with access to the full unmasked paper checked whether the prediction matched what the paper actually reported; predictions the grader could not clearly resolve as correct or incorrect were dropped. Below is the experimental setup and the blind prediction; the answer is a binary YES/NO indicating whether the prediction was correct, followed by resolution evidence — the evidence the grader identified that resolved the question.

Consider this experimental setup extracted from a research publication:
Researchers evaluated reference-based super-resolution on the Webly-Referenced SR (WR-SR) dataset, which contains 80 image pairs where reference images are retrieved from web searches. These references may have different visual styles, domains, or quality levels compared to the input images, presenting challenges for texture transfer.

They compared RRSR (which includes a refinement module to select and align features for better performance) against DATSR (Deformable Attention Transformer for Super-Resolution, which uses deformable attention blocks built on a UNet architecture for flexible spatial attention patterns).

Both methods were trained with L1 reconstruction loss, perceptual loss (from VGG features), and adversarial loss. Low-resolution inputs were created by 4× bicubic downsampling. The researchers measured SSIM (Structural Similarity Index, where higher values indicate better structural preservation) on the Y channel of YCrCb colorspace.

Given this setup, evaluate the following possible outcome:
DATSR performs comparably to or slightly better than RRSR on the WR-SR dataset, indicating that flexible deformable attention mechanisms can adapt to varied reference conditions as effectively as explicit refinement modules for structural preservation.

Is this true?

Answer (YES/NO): YES